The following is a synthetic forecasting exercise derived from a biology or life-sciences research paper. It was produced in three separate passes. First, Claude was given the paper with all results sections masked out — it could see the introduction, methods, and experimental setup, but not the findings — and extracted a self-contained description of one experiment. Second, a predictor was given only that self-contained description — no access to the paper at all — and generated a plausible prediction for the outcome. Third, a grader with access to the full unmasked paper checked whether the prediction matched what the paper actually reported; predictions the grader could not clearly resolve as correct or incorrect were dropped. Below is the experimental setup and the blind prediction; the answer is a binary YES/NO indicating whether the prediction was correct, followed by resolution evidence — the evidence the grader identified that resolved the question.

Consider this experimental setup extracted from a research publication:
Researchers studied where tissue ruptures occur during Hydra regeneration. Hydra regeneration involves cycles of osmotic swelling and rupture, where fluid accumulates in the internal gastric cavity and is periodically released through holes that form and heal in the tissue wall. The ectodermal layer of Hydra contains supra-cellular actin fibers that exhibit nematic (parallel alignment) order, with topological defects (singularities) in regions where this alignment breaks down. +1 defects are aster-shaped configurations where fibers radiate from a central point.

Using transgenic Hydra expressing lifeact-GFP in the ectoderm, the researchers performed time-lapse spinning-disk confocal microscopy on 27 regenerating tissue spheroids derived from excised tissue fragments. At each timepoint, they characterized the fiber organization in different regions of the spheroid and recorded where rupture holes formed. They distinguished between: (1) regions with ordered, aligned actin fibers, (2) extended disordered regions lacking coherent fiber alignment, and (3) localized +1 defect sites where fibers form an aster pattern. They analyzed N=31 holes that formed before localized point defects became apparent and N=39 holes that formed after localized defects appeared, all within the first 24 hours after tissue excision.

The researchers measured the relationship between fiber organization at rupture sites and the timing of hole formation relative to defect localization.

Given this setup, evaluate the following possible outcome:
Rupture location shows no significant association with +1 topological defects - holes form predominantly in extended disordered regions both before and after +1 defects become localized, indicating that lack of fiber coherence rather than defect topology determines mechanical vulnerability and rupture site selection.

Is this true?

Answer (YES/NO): NO